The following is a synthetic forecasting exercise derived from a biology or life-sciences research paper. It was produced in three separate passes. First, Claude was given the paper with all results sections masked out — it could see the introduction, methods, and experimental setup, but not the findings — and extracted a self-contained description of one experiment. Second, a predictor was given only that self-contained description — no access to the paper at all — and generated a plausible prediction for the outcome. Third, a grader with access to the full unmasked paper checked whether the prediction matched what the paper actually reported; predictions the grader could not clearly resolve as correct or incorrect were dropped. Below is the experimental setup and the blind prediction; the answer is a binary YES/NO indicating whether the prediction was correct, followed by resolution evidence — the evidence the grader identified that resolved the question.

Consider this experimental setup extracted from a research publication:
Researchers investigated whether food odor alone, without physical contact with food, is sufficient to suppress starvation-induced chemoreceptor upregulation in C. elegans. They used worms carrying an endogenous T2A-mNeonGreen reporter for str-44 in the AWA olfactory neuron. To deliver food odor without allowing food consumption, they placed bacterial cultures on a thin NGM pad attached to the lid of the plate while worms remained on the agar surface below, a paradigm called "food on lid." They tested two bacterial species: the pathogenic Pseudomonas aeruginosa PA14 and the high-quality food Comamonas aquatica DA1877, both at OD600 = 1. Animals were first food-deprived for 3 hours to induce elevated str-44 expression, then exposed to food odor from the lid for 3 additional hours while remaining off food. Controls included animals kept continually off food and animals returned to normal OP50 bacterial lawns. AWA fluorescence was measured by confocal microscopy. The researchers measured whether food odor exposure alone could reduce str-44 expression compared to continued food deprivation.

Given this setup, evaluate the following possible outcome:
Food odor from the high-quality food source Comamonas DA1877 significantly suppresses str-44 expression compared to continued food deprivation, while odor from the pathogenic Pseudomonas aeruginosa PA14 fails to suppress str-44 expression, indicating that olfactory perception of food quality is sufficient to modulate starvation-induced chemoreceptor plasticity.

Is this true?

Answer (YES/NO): NO